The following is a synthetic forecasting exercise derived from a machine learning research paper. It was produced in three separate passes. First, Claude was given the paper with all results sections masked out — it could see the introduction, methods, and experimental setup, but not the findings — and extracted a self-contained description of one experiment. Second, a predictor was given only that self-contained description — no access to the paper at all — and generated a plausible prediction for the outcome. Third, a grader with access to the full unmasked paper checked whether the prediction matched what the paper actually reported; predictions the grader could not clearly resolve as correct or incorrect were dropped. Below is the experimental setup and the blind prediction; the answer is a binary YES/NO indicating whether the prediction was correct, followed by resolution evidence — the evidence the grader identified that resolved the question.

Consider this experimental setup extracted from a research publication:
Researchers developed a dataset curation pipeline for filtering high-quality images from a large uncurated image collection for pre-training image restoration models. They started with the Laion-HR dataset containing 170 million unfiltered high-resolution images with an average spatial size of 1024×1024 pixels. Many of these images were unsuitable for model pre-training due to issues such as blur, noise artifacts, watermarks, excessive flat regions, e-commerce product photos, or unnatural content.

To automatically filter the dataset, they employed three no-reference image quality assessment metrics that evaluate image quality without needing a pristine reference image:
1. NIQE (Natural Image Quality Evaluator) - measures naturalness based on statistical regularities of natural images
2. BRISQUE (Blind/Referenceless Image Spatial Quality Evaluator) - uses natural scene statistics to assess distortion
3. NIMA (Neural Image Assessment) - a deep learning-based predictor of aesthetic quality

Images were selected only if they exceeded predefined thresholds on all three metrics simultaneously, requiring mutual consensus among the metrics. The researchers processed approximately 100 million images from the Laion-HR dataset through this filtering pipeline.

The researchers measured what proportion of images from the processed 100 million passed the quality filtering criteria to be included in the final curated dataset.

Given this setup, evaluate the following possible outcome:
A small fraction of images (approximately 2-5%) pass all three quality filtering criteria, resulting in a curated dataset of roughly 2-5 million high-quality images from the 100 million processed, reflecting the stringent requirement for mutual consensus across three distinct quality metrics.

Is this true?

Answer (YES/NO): YES